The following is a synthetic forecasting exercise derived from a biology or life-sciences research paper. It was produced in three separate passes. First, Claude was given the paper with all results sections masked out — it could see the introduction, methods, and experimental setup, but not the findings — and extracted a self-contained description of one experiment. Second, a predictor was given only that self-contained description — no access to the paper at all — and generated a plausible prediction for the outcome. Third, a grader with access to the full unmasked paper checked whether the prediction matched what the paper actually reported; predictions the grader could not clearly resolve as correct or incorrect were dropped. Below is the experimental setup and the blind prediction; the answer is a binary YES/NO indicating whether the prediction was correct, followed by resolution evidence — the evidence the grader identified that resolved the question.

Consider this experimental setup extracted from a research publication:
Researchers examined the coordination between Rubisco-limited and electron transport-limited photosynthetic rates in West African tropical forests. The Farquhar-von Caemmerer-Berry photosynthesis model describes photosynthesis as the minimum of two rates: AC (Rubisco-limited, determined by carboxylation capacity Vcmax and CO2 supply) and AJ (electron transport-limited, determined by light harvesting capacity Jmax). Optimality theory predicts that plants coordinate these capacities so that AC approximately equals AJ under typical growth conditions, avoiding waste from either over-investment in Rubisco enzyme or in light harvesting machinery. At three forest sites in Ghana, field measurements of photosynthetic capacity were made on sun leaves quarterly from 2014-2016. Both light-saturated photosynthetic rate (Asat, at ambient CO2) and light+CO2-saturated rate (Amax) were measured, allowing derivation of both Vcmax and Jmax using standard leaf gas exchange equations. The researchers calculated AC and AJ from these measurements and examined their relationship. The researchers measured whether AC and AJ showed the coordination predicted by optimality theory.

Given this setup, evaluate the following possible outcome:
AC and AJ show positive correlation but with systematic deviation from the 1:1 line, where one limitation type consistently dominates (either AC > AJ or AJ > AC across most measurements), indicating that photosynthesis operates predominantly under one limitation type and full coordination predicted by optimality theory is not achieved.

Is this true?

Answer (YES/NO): NO